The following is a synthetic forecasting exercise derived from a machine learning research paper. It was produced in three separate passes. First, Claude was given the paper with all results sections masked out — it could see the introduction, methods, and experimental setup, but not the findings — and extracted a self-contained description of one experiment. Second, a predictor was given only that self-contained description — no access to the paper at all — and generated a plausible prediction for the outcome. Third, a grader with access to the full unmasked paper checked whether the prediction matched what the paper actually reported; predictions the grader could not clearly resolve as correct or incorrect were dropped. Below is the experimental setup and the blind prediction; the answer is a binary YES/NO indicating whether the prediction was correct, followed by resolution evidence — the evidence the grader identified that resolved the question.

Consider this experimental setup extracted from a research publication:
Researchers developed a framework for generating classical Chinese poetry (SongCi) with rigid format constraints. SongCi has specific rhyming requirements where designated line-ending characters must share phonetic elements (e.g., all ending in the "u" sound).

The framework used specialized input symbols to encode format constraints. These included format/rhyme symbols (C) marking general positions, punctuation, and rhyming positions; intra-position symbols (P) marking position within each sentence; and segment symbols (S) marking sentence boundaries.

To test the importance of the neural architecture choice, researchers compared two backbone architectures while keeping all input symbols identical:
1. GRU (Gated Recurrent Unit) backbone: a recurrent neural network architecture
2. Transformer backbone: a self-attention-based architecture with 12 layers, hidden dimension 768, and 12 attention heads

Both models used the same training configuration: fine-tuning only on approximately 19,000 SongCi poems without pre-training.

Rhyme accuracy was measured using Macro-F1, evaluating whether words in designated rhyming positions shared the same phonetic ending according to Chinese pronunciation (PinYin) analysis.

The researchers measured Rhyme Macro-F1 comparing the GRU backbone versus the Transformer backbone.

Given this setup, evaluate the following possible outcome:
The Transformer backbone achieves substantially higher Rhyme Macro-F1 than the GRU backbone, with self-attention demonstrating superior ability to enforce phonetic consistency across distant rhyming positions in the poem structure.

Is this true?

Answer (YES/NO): YES